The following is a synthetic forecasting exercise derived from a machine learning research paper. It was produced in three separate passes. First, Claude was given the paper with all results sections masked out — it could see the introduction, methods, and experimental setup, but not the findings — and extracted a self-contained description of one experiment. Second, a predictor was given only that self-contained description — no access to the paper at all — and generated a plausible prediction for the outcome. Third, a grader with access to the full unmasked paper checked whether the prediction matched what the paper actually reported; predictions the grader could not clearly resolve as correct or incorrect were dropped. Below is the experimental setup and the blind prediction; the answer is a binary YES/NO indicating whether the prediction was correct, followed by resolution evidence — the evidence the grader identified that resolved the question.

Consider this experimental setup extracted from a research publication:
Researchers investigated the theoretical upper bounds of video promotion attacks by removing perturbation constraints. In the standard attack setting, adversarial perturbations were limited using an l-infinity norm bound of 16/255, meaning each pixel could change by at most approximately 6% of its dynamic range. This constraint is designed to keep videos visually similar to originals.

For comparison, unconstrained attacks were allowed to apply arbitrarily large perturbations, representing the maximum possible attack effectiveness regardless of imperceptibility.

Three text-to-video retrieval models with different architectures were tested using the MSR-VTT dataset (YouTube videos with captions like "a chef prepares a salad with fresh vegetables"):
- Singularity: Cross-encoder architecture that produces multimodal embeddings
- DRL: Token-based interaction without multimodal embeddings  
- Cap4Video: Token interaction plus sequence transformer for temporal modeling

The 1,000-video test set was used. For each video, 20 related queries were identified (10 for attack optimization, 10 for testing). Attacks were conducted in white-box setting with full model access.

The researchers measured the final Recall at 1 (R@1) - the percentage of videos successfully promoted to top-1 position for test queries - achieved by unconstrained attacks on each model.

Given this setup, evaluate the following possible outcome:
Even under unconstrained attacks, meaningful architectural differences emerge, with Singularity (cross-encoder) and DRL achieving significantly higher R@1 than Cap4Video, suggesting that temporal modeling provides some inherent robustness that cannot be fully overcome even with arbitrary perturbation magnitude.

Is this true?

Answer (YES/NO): NO